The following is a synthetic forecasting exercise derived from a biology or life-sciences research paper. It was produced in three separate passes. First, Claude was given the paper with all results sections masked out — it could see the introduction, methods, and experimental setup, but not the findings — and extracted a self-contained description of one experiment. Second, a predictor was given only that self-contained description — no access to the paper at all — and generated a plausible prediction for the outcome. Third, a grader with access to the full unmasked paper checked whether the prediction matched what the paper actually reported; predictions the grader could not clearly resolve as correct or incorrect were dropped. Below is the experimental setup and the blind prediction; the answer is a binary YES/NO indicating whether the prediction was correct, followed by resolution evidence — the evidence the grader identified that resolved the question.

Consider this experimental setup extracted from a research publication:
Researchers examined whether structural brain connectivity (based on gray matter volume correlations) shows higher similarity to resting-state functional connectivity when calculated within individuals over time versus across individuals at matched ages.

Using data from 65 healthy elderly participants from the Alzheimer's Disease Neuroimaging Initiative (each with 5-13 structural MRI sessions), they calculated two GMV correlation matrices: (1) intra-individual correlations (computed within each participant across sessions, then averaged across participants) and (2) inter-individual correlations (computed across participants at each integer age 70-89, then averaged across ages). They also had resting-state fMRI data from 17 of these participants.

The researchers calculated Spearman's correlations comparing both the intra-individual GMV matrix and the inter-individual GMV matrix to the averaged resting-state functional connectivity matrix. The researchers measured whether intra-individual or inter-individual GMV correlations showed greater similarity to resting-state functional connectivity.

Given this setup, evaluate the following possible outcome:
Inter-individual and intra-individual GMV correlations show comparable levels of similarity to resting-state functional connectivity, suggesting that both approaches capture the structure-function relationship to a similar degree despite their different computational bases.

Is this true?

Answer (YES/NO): NO